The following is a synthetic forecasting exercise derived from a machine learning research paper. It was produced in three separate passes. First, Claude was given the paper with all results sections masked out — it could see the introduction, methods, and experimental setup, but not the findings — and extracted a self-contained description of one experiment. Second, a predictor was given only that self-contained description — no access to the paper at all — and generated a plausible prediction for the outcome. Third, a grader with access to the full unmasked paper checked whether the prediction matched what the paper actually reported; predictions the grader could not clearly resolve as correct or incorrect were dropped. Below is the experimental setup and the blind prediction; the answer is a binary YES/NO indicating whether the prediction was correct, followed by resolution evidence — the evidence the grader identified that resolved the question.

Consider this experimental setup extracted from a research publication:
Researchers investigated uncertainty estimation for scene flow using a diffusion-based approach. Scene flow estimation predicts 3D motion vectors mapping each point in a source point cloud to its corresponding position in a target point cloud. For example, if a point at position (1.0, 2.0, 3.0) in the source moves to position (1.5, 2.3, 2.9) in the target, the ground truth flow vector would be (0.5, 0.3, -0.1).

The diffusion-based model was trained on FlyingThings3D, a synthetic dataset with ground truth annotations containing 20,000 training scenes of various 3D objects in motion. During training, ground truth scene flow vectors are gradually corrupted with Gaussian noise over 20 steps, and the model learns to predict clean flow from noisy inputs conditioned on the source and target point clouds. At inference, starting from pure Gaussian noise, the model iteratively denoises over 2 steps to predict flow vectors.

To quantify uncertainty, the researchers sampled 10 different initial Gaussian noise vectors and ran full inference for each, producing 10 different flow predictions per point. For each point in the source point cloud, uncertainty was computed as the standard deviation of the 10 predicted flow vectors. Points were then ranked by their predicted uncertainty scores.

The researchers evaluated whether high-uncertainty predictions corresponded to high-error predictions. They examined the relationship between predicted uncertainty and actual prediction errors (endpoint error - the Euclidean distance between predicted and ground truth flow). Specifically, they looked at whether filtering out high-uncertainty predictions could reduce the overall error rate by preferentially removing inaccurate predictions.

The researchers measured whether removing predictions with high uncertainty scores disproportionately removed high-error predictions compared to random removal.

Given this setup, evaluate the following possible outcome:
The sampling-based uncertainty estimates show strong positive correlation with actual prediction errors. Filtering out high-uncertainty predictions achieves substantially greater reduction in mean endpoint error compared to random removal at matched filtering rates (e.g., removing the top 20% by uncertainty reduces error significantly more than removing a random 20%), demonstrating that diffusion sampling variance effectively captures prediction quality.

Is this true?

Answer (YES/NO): YES